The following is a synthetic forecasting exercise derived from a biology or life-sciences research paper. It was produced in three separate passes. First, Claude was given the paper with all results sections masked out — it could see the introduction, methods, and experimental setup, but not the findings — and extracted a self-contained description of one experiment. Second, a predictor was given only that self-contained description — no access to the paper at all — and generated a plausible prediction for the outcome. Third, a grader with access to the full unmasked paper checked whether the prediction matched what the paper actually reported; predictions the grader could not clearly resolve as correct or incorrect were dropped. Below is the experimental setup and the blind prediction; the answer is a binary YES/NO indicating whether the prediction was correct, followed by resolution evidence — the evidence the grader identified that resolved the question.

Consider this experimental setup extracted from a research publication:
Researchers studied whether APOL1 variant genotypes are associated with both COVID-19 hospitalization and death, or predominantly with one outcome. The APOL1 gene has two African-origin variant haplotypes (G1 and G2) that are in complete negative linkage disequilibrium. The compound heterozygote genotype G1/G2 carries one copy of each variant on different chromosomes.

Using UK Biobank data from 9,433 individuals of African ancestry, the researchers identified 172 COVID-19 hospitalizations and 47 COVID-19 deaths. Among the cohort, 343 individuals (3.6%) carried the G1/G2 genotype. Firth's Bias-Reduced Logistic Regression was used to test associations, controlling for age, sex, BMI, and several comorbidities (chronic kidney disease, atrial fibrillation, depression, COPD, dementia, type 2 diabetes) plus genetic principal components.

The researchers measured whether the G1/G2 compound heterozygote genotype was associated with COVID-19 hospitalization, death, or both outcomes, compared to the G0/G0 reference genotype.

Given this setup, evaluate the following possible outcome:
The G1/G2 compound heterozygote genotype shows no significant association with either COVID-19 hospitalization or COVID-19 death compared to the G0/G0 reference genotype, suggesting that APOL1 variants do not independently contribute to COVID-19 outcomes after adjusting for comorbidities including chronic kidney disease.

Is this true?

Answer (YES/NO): NO